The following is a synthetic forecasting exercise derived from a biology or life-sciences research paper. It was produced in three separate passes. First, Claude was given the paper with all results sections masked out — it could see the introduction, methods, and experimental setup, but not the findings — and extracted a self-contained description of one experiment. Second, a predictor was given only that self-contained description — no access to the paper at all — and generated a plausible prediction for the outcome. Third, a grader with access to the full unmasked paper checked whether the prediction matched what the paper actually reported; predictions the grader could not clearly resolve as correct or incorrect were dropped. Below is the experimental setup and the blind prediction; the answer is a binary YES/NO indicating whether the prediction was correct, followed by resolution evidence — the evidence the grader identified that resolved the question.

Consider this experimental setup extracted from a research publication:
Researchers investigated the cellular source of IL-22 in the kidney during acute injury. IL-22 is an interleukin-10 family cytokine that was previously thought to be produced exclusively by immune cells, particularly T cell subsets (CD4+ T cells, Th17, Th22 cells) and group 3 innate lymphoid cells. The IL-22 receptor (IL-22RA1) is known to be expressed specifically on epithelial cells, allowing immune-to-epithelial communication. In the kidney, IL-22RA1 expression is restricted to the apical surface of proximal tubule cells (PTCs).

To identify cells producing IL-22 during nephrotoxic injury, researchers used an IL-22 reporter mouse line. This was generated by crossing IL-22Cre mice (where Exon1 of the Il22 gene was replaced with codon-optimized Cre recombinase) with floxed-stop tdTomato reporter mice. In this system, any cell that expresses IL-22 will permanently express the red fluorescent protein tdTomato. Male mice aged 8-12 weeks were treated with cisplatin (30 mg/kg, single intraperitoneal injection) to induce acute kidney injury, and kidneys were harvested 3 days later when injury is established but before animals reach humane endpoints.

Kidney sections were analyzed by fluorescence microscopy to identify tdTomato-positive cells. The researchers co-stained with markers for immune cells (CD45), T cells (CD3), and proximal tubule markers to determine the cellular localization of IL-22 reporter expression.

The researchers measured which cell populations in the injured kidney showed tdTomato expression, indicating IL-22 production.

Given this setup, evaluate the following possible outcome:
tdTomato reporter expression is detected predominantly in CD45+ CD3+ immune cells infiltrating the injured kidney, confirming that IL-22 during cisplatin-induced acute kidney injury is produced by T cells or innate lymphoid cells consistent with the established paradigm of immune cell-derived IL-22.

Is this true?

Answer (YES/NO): NO